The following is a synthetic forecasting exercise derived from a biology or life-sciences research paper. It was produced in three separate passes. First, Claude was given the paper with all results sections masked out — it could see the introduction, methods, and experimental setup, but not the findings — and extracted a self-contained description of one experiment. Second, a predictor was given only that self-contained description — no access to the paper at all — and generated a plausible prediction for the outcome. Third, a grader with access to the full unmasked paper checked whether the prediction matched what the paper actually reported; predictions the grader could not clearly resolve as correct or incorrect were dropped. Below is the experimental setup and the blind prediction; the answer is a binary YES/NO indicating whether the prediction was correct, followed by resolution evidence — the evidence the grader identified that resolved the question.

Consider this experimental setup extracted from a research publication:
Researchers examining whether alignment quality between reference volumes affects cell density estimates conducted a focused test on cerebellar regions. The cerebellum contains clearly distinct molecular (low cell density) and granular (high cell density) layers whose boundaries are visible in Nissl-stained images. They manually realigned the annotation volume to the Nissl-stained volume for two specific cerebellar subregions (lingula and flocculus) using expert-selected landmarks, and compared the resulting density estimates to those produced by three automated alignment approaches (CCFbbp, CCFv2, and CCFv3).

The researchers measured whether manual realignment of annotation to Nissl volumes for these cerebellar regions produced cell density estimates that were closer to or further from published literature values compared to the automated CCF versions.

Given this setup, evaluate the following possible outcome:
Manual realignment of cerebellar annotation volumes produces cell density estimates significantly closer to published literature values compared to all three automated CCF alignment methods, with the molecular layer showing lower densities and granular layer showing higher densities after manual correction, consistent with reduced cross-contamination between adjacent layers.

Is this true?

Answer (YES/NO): NO